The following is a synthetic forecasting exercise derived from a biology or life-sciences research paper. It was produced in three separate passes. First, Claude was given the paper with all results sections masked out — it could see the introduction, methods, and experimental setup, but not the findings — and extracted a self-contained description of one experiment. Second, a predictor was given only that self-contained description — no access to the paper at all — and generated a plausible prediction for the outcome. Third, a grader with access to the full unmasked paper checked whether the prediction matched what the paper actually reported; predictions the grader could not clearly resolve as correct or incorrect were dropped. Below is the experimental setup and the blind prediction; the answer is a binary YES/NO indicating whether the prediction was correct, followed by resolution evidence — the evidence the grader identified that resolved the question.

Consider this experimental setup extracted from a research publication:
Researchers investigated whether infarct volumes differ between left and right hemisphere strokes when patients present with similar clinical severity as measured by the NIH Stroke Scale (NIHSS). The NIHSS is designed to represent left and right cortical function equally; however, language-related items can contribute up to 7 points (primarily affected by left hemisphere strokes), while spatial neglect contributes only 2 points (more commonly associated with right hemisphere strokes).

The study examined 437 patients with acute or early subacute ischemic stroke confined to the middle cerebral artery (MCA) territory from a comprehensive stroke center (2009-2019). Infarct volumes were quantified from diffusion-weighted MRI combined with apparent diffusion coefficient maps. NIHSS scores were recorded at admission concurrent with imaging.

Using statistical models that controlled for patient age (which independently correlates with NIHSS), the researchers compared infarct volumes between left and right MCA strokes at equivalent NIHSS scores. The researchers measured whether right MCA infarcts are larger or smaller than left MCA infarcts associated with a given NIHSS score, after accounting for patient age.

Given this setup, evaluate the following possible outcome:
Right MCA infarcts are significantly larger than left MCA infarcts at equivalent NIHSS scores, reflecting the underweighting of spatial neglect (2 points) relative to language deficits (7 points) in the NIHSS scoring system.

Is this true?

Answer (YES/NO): YES